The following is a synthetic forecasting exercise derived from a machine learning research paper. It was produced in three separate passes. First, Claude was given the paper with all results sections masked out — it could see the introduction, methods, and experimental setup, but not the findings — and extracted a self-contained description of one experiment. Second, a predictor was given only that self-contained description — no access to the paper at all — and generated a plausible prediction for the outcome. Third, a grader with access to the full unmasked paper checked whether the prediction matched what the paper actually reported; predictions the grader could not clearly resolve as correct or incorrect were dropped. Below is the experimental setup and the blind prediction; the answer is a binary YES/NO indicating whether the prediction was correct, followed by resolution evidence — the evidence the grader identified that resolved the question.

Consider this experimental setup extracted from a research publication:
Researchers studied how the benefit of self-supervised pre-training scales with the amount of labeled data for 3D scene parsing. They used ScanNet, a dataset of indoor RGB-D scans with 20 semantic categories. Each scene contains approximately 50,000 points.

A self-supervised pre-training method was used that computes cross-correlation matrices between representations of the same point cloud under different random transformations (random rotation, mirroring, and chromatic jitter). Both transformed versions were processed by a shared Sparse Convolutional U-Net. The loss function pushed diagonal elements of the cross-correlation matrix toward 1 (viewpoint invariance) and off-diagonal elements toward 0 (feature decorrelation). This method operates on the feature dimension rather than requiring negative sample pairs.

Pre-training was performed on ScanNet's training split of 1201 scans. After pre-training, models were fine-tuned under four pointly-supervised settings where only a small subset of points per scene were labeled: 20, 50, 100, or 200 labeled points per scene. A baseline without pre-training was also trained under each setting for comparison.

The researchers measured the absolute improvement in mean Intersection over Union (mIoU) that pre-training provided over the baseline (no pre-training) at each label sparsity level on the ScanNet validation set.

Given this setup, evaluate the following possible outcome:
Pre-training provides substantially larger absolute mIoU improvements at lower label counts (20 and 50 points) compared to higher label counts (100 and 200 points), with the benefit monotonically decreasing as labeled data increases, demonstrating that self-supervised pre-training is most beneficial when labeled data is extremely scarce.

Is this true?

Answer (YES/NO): YES